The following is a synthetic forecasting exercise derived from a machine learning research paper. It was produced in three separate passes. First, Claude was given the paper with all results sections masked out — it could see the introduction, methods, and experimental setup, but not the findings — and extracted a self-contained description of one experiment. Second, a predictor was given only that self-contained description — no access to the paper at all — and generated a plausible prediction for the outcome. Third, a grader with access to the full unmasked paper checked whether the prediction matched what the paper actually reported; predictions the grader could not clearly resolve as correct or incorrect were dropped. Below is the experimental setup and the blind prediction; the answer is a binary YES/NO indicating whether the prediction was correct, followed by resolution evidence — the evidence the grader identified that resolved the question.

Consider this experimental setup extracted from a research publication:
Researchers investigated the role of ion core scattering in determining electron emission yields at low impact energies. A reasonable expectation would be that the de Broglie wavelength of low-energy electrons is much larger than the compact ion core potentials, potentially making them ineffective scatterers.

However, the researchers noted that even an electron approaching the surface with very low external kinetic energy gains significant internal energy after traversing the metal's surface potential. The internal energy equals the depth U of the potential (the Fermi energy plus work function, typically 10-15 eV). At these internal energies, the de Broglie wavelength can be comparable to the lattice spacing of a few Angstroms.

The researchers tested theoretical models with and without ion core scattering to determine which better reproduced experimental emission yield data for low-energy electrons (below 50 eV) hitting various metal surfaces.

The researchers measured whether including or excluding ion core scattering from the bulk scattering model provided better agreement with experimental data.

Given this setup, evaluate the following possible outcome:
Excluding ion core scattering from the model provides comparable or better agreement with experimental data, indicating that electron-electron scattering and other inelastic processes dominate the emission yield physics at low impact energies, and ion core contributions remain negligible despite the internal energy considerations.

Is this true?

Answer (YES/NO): NO